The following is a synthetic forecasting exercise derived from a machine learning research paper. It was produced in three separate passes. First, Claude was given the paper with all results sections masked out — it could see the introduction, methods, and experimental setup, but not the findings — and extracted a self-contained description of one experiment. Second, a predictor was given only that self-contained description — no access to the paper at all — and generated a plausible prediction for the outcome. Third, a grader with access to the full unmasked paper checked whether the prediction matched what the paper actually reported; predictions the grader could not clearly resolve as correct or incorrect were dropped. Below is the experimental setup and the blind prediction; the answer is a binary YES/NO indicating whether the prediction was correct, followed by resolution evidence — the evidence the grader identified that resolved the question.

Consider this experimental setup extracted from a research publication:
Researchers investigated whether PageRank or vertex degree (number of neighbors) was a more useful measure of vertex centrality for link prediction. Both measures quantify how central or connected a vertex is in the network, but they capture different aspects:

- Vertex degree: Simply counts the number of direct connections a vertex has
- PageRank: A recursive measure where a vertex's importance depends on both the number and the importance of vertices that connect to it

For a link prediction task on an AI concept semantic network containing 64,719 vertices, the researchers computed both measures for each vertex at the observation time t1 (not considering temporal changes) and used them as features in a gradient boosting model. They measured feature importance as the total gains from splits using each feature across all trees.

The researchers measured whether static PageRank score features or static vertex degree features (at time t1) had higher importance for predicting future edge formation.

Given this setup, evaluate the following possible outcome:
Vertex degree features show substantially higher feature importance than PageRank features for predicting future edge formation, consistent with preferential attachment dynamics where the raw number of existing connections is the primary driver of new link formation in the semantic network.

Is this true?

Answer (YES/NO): NO